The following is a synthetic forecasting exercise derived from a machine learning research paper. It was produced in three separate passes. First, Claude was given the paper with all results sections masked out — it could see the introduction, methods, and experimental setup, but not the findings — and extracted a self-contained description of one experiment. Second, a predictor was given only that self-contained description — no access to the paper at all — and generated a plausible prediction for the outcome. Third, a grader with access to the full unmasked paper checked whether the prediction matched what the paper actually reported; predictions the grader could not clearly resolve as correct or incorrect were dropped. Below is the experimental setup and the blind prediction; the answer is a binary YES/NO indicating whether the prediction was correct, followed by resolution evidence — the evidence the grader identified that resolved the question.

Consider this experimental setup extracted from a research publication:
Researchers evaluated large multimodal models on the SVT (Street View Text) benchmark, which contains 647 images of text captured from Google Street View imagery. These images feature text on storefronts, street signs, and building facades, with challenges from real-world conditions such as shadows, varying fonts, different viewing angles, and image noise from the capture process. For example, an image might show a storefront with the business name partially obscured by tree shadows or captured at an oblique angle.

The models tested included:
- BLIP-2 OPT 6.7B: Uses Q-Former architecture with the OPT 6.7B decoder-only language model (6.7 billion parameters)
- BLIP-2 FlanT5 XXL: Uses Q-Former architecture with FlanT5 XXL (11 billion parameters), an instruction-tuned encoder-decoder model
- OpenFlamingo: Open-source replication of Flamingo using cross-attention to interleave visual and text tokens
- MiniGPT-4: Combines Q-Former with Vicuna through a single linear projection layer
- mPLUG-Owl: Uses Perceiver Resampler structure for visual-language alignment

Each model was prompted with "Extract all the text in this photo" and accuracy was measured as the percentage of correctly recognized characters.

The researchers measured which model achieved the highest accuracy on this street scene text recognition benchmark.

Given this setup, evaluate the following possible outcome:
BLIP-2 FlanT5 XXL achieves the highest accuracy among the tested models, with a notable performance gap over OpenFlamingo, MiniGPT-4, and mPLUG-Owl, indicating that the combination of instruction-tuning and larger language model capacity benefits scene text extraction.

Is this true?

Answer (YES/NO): YES